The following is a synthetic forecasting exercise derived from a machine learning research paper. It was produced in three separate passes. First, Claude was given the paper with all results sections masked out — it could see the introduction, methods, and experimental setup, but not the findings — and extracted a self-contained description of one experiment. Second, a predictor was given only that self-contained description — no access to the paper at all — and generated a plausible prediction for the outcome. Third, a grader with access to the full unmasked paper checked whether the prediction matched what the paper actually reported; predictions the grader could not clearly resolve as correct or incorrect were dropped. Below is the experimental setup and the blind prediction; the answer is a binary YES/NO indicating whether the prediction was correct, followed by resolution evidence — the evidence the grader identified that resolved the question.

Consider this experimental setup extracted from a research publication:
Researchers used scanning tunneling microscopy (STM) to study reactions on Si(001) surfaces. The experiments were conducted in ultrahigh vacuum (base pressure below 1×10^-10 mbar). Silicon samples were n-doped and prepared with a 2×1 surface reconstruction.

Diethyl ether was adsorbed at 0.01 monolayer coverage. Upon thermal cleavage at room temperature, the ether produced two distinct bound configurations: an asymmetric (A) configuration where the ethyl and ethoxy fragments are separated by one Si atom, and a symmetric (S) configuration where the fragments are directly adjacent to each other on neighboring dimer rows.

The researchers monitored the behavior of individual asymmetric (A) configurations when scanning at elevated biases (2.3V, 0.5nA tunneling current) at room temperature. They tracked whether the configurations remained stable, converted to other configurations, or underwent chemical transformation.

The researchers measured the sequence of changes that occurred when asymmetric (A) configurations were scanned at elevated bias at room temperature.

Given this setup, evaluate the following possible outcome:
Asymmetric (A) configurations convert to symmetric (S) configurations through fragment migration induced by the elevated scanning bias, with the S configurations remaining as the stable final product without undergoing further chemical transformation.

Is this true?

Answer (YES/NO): NO